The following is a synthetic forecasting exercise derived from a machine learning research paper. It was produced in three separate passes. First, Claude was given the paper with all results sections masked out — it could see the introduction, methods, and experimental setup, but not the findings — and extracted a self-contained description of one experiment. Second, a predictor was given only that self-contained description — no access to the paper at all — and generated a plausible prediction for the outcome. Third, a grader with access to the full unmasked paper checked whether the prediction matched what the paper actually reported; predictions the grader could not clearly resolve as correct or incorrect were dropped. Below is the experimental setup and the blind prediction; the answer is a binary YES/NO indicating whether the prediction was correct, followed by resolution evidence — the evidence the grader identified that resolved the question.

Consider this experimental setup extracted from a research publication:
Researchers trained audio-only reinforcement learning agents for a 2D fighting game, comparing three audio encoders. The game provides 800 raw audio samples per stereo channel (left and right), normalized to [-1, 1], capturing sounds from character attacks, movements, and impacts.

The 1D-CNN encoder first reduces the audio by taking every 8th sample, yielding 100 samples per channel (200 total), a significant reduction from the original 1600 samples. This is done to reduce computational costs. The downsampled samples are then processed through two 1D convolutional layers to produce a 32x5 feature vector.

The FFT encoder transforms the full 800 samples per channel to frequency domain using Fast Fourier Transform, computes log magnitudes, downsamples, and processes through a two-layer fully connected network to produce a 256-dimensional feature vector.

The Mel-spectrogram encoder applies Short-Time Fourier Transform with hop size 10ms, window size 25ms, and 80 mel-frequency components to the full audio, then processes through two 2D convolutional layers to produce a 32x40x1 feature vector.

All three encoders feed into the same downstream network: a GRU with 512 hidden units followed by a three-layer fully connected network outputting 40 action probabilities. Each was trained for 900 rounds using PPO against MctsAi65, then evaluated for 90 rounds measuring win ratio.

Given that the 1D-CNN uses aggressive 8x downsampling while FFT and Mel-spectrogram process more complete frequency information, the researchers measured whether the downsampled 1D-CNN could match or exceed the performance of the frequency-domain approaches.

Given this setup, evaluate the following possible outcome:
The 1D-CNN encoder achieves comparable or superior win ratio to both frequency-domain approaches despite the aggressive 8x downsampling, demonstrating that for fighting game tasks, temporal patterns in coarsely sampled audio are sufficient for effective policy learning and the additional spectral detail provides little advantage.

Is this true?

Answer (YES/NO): NO